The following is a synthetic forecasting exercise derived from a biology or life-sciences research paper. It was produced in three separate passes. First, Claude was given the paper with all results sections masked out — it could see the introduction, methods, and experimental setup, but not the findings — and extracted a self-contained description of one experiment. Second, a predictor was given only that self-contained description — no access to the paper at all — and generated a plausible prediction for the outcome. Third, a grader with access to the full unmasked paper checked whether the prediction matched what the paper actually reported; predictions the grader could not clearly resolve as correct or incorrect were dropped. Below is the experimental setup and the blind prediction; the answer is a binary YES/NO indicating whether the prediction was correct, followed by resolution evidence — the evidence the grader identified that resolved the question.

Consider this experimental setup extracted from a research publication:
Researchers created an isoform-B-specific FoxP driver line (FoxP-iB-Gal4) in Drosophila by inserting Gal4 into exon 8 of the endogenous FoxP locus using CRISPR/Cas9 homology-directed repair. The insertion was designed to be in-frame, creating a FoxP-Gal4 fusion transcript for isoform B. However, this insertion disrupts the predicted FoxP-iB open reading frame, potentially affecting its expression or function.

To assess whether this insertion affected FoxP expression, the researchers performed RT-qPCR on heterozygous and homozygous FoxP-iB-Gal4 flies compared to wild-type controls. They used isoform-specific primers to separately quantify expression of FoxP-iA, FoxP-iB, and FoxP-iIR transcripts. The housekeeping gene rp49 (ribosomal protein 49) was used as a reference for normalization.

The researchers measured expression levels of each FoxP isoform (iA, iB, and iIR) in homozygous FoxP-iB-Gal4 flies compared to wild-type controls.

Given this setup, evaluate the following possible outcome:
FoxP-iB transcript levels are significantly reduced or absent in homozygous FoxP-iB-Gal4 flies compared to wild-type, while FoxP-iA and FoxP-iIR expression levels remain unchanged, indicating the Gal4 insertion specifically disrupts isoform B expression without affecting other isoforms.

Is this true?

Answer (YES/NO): YES